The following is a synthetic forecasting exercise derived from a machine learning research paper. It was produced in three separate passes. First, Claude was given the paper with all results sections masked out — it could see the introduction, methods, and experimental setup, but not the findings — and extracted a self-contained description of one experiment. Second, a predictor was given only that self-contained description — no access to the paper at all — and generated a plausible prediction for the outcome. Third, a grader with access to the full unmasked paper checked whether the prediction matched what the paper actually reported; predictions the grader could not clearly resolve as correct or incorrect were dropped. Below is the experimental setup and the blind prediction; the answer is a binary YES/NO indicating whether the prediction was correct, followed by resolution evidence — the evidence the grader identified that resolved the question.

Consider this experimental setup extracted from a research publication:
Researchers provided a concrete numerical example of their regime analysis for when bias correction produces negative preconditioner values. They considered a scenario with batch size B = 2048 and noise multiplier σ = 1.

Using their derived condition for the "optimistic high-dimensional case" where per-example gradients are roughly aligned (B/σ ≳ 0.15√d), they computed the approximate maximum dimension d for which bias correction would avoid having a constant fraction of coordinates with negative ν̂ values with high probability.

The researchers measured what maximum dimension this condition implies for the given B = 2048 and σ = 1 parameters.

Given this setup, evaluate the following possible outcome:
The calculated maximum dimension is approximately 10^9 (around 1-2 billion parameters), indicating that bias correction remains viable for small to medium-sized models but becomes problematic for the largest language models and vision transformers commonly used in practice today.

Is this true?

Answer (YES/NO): NO